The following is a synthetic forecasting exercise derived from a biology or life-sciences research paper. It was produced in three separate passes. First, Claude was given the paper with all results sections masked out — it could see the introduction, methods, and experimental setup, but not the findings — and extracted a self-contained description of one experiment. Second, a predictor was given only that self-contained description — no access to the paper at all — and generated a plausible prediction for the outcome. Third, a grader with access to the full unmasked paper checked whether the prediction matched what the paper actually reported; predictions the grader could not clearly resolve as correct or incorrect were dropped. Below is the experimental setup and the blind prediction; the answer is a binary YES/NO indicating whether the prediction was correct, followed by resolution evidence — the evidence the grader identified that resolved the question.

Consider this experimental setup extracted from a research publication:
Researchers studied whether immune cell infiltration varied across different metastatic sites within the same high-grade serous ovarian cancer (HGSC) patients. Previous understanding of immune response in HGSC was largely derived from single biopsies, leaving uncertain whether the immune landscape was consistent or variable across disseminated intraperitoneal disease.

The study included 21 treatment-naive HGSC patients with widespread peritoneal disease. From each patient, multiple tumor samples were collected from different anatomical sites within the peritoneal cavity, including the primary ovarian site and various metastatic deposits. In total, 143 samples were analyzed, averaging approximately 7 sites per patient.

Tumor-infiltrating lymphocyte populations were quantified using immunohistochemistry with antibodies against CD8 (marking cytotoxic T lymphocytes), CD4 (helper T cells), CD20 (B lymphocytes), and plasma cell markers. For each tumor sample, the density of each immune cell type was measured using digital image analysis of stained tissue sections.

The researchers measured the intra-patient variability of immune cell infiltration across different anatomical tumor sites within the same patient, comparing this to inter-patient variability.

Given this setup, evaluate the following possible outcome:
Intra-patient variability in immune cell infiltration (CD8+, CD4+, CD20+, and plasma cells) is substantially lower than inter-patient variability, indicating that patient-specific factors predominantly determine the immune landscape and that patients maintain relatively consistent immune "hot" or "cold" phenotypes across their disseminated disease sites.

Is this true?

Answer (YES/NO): NO